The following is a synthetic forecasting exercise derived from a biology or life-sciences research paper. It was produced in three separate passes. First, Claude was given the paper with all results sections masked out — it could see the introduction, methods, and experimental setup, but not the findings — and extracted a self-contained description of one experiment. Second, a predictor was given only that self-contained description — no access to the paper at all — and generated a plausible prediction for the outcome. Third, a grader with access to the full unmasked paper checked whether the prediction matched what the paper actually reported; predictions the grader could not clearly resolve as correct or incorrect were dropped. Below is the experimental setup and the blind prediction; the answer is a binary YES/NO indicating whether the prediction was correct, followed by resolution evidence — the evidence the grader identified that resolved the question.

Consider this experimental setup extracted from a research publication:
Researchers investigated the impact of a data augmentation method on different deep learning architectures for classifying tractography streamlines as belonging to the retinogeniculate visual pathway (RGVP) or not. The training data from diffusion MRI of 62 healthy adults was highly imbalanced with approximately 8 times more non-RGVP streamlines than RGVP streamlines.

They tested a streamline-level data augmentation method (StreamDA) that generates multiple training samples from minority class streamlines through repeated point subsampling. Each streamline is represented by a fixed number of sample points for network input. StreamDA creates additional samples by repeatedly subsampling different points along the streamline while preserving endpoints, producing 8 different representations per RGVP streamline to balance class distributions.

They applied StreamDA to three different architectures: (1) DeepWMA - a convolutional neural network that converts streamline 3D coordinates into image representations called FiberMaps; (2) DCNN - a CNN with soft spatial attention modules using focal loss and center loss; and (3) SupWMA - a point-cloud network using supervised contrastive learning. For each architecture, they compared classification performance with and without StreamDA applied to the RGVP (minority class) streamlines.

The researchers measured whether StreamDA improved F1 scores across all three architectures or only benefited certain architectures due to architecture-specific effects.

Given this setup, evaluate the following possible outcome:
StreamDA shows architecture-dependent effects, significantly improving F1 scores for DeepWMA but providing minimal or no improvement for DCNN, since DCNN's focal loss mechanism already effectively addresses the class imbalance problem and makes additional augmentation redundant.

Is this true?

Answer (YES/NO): NO